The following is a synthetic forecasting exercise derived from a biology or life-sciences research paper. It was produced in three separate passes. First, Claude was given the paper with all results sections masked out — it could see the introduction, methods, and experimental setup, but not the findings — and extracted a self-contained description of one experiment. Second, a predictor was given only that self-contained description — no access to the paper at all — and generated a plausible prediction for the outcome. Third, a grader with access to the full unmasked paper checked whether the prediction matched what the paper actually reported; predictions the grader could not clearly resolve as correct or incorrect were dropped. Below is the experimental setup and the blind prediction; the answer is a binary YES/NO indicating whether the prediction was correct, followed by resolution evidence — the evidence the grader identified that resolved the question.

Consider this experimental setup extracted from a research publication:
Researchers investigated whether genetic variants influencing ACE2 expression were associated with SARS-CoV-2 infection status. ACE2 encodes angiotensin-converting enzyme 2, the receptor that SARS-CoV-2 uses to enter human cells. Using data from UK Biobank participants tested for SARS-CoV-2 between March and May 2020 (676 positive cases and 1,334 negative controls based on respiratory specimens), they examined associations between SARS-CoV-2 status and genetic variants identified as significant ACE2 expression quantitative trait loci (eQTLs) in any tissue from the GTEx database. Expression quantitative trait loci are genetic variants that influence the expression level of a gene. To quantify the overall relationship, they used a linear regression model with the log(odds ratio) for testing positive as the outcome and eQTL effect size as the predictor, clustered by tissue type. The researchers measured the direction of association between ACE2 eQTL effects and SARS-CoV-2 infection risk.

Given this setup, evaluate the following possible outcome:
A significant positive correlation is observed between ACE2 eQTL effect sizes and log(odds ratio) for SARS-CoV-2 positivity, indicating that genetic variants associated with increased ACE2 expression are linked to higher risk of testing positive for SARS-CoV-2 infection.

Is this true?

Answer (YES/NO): NO